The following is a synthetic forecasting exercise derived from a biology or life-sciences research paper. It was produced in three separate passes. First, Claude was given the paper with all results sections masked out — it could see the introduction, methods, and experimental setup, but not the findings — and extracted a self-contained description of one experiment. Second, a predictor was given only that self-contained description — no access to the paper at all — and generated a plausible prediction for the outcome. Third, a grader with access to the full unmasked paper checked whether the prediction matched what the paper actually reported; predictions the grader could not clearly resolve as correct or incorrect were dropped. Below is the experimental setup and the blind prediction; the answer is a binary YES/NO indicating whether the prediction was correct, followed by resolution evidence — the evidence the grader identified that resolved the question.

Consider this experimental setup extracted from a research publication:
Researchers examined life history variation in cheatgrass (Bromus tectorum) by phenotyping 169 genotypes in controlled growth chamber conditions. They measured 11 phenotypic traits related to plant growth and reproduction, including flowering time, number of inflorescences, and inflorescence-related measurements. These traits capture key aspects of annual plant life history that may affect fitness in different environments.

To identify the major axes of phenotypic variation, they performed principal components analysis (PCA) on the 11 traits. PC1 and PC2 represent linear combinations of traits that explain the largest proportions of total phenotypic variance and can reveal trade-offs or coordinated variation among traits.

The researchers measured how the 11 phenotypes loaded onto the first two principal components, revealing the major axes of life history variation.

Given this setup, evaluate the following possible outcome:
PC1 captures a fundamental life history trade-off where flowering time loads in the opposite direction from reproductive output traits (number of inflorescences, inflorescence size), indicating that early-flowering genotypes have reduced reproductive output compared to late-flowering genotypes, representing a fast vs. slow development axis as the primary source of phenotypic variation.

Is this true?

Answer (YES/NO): NO